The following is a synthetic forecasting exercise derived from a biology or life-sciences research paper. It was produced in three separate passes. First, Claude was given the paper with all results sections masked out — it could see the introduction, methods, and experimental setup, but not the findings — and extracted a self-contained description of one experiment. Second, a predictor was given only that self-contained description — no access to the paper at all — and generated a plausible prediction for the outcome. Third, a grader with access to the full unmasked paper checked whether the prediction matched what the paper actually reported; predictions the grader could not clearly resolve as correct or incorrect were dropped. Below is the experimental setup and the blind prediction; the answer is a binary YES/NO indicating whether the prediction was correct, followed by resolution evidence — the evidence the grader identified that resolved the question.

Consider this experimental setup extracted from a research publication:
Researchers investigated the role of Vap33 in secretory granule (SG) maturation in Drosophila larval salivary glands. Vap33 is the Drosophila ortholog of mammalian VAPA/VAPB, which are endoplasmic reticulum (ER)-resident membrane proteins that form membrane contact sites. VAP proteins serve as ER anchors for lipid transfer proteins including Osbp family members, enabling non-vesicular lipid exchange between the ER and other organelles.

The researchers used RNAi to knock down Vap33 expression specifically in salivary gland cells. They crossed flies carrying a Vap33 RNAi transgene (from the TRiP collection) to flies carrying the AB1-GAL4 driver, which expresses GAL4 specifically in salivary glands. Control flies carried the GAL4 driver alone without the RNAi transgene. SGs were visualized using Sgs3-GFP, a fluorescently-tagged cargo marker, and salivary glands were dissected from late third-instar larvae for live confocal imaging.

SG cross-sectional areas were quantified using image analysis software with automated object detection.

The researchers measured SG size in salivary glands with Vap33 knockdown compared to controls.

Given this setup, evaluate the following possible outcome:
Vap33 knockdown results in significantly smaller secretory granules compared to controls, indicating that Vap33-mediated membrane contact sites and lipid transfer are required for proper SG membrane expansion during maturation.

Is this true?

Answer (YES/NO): NO